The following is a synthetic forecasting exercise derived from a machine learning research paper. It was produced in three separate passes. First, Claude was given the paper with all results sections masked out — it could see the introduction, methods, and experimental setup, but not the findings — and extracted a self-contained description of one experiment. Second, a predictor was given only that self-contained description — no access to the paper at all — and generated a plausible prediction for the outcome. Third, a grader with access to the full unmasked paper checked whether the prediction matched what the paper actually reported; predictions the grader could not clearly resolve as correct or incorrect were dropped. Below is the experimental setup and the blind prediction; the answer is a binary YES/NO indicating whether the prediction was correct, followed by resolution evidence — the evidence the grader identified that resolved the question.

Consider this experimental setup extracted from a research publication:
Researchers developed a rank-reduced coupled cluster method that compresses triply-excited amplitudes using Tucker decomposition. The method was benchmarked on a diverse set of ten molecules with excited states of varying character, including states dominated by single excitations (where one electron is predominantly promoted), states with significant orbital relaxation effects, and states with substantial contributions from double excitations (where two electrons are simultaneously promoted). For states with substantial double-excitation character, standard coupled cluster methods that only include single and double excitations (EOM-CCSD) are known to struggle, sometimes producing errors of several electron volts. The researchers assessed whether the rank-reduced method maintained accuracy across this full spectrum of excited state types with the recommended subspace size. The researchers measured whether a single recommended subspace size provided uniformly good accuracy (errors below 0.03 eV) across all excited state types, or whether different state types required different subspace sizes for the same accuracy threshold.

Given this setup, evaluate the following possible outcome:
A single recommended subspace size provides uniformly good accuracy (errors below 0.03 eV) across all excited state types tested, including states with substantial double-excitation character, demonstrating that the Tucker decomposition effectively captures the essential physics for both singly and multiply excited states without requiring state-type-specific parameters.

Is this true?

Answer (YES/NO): YES